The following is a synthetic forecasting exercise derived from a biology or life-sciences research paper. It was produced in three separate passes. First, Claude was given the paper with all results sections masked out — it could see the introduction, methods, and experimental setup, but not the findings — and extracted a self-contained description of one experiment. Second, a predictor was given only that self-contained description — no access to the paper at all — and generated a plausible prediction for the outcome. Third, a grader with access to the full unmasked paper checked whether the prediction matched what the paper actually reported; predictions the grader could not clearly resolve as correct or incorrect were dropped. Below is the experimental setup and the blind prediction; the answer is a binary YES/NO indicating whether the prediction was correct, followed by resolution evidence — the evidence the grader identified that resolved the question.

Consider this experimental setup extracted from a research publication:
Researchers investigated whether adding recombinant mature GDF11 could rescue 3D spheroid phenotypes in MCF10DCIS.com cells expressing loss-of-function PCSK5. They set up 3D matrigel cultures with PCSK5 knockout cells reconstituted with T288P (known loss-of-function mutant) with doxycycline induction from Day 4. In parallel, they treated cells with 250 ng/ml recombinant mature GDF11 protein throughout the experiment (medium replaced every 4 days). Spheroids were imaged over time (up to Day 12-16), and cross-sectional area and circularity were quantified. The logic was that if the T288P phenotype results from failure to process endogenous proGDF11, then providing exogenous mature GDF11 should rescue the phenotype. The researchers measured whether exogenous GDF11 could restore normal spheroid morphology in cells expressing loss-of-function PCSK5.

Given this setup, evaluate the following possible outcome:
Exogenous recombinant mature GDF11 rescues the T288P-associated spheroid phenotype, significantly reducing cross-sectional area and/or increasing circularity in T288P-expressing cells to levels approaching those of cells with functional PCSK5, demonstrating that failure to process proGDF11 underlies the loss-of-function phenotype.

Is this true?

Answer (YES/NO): YES